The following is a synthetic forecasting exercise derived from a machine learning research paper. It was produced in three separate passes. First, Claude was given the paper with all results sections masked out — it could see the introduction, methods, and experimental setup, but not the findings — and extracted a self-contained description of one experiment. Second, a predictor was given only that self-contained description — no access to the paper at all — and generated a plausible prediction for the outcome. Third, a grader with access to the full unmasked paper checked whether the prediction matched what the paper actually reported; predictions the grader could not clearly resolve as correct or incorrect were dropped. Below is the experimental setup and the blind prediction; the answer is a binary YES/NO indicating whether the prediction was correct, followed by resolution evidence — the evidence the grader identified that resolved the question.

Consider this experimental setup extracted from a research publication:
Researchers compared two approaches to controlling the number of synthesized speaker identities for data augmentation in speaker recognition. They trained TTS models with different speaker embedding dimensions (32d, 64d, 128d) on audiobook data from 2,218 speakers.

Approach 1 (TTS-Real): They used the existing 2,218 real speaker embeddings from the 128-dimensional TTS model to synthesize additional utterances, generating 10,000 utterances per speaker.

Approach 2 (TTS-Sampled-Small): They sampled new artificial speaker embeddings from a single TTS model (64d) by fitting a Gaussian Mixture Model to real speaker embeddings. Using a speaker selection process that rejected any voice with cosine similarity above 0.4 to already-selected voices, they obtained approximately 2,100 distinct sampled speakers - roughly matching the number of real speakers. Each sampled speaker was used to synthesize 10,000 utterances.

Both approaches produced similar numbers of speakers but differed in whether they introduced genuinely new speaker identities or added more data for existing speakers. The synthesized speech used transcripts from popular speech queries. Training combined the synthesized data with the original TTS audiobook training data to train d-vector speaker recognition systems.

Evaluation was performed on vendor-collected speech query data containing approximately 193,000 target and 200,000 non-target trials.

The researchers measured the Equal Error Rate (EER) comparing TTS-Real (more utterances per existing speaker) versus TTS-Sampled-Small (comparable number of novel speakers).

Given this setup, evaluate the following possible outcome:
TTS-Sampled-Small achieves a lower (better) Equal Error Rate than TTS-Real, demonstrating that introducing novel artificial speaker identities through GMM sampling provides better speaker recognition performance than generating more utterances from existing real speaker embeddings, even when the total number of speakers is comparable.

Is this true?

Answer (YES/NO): YES